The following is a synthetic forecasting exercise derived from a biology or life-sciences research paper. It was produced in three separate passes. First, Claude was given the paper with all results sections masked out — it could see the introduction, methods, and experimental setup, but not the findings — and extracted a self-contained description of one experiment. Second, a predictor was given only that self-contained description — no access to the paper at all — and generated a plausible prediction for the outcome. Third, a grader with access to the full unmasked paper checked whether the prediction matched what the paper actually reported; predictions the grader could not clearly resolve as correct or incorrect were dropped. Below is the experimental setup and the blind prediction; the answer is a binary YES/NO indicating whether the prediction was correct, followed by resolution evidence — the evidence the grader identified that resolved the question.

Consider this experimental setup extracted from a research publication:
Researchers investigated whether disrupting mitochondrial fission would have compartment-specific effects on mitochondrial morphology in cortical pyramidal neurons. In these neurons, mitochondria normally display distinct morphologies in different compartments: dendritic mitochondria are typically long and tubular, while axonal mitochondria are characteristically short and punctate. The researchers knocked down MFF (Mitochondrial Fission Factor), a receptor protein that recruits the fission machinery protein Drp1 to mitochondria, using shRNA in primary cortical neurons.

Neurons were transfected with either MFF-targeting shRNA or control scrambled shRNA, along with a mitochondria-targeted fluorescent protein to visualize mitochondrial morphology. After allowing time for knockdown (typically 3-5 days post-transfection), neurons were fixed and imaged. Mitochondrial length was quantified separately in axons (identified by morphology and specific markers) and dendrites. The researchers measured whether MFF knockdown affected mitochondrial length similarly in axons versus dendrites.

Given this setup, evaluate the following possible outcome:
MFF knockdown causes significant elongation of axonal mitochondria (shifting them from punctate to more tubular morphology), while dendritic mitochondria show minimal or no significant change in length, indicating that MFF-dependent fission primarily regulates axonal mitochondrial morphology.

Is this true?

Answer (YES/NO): YES